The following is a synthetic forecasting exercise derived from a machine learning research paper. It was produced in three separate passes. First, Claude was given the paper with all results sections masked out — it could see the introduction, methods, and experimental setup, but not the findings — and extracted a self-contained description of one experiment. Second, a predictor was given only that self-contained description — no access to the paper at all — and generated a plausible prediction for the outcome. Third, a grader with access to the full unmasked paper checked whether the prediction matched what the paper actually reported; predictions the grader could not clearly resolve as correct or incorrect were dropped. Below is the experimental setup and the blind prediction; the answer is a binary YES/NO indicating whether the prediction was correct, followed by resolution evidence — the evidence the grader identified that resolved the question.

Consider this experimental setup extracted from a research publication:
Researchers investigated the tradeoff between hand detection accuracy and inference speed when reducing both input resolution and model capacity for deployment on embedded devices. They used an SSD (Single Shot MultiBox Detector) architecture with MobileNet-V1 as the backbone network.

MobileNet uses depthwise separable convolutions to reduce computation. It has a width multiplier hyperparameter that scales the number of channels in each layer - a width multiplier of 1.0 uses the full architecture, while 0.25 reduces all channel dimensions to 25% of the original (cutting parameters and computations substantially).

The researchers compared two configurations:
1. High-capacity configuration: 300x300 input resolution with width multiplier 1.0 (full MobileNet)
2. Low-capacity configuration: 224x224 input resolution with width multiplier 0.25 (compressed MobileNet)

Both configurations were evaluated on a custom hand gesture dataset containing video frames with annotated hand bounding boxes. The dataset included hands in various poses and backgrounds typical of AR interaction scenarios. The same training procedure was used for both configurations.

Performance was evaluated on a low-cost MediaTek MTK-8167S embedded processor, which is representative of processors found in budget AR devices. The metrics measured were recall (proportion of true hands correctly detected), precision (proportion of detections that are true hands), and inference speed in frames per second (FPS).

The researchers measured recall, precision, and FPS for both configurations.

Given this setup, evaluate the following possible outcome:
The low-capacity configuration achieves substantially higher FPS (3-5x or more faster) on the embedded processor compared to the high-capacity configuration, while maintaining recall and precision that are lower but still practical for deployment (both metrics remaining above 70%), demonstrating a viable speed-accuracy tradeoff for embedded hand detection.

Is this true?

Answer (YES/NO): YES